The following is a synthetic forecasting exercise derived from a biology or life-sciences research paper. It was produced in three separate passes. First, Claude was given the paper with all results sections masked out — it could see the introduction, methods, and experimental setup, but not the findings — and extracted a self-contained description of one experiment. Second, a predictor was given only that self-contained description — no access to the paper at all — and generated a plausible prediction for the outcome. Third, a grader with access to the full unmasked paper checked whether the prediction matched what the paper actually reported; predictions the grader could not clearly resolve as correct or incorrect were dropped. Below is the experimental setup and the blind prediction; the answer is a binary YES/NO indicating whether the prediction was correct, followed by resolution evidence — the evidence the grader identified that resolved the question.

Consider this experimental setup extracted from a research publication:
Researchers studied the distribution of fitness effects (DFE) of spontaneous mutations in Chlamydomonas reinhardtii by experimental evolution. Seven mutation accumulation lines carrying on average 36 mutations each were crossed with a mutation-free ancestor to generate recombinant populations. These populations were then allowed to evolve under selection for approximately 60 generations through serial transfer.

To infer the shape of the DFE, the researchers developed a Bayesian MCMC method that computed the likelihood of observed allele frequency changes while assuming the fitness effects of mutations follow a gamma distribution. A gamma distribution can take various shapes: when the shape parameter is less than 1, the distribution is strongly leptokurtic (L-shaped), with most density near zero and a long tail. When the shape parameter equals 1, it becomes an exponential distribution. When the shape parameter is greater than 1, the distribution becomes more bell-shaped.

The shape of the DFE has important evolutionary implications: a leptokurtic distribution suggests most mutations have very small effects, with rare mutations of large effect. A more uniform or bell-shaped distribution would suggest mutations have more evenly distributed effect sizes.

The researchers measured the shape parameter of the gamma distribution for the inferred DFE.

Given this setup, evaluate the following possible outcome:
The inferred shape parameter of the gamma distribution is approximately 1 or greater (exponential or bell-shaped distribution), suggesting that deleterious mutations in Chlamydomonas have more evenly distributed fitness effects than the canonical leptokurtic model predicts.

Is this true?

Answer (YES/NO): NO